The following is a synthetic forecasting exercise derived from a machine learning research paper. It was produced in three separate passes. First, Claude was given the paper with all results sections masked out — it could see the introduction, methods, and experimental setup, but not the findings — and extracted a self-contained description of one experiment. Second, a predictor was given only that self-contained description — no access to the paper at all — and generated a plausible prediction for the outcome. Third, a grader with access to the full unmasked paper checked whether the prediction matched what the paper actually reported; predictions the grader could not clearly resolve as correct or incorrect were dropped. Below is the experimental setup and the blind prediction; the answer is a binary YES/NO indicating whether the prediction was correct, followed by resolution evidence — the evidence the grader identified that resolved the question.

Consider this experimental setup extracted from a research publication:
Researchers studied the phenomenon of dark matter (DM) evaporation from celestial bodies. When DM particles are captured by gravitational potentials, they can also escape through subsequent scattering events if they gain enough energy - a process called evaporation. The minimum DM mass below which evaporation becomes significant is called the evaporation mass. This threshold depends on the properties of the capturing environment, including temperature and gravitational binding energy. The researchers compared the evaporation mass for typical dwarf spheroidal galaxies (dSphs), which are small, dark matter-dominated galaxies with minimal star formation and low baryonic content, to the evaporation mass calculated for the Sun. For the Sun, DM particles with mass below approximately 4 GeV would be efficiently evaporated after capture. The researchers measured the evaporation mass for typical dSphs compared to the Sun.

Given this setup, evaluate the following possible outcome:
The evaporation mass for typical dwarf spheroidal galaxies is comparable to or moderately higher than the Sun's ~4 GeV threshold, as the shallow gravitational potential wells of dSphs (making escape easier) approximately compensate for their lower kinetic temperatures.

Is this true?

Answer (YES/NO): YES